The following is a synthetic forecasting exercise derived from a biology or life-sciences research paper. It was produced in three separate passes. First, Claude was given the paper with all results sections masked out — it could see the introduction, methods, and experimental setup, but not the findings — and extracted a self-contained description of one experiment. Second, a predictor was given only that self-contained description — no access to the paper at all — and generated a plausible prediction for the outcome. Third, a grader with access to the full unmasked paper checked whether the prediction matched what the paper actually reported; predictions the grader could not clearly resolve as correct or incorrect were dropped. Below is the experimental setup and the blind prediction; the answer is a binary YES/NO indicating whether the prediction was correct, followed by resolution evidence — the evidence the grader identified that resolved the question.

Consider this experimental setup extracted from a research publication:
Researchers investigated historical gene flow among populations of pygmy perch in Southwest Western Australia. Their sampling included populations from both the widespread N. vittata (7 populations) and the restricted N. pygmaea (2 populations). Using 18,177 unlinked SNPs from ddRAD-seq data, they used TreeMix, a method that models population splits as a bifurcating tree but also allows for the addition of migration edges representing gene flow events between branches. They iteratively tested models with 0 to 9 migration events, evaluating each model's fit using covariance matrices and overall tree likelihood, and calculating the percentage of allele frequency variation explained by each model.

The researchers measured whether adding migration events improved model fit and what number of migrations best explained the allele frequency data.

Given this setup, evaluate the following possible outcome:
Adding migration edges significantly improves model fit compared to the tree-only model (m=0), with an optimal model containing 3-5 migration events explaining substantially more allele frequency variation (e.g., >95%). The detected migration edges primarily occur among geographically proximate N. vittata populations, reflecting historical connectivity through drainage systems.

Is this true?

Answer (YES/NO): NO